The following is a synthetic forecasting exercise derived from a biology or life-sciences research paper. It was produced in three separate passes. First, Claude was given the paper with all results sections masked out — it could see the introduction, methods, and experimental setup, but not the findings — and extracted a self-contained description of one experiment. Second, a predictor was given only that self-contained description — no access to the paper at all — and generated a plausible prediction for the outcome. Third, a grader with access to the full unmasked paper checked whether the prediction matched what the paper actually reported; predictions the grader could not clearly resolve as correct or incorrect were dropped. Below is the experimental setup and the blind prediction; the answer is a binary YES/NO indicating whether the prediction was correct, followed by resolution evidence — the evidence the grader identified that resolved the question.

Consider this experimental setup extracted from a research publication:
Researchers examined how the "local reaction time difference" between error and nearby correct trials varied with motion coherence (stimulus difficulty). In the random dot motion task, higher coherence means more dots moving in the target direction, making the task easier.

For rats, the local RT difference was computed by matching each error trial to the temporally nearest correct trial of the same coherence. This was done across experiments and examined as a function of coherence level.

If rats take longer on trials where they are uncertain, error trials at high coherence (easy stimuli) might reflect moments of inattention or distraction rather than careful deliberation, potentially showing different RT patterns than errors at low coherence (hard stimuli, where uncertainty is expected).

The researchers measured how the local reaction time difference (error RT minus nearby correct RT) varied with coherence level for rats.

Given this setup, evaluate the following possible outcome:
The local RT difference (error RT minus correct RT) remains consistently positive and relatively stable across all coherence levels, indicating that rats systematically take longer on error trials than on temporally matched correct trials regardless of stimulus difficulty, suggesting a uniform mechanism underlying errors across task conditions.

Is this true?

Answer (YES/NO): NO